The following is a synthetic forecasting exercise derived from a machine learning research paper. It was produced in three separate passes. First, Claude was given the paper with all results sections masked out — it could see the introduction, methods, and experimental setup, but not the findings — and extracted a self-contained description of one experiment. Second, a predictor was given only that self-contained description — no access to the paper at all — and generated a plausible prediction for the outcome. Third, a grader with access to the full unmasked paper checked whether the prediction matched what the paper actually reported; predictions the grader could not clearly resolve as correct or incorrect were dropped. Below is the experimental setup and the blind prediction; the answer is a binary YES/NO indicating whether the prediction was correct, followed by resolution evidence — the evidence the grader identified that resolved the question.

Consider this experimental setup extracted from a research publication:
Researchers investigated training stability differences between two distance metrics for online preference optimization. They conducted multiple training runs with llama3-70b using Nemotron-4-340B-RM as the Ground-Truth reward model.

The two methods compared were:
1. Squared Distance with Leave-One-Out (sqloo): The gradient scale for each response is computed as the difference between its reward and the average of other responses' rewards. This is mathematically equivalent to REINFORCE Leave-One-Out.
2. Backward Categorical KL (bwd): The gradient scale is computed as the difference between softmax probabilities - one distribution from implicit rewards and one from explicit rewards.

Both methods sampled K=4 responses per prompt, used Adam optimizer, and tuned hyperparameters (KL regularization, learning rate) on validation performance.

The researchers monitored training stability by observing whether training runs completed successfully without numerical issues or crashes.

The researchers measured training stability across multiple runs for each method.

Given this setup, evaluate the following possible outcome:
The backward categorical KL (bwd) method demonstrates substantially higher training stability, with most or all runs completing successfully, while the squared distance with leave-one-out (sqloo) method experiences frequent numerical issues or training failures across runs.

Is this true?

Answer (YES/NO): YES